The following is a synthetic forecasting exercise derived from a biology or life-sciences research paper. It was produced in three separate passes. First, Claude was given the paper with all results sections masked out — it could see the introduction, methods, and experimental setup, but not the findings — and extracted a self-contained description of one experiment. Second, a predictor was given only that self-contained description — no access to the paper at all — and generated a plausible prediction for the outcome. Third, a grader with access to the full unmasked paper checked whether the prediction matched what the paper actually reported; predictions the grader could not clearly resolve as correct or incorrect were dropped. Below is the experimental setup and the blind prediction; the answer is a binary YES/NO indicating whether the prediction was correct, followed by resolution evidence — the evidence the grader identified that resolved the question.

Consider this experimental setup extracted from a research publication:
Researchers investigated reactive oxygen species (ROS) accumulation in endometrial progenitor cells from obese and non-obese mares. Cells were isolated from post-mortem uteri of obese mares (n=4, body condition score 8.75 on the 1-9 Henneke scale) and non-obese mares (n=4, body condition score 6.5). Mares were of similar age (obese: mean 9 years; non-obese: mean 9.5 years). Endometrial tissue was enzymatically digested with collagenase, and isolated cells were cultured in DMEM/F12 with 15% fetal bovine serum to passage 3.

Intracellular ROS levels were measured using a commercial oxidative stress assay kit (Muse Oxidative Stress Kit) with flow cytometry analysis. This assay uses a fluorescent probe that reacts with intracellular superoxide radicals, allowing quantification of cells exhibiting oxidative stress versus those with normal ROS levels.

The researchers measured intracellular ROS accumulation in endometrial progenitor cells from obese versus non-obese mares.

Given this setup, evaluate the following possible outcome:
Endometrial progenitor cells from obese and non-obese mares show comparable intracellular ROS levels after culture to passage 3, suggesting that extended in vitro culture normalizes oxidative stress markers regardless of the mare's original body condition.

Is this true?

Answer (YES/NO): NO